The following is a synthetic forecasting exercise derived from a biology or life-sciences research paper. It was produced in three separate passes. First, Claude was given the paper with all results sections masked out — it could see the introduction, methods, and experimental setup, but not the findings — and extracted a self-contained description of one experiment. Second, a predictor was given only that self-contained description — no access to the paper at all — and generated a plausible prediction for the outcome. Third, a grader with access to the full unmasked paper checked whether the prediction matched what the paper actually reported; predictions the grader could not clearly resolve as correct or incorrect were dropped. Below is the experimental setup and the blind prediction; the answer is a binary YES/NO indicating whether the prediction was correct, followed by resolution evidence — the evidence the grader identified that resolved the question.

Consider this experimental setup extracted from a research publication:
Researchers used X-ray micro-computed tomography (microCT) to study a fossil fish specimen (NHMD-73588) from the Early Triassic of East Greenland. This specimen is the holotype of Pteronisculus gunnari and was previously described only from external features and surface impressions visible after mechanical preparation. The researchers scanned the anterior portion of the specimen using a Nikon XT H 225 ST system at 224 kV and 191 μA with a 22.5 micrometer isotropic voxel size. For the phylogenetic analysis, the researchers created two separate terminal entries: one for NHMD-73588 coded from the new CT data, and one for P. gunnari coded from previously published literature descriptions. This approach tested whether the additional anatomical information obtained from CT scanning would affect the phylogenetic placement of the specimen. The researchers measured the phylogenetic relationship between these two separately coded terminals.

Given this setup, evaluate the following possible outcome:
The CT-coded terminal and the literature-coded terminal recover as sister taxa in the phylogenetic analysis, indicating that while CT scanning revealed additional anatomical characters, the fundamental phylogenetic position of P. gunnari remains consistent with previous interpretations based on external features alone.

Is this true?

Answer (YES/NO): YES